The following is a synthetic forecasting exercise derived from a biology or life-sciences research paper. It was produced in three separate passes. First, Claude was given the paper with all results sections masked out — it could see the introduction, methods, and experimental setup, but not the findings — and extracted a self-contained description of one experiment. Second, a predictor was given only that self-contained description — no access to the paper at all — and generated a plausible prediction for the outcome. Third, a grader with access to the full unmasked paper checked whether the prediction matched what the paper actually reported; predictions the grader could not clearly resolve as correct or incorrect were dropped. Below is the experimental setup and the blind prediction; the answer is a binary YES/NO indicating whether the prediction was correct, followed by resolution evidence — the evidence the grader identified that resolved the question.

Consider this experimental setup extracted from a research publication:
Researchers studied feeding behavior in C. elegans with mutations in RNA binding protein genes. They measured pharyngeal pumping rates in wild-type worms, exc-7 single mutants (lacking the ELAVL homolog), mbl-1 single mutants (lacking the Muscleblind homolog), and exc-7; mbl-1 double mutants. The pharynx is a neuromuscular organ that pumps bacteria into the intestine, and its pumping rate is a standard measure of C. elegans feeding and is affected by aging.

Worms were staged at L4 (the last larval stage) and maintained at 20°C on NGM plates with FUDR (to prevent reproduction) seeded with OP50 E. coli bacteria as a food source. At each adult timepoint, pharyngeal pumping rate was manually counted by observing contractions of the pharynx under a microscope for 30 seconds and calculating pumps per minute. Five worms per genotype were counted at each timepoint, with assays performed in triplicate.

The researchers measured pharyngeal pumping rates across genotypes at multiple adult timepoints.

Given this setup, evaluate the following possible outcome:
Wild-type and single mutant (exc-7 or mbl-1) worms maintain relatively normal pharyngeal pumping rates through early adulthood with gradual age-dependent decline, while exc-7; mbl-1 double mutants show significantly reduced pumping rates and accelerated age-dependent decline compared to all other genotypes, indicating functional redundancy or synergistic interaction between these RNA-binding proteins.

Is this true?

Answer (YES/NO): YES